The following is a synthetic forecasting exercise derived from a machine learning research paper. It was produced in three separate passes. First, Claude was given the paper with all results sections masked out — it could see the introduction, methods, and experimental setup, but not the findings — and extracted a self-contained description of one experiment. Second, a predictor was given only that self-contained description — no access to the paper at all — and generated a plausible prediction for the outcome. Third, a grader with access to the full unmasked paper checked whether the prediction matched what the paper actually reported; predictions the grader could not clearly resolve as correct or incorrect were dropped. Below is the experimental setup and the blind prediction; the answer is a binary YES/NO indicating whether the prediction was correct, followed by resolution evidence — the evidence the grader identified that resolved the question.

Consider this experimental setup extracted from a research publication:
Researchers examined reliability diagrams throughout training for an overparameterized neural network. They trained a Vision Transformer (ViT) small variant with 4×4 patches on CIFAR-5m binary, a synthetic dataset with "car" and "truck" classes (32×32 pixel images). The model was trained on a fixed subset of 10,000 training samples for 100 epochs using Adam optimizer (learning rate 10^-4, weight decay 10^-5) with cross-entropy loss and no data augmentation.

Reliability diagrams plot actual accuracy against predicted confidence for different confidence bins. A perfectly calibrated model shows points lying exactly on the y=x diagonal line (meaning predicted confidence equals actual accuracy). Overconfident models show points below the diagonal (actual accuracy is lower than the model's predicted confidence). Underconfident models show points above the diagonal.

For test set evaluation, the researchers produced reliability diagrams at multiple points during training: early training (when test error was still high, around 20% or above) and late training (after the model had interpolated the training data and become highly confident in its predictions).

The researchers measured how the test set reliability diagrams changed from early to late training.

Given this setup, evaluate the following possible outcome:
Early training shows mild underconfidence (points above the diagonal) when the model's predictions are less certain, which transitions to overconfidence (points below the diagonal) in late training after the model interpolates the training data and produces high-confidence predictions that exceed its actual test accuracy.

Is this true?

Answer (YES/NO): NO